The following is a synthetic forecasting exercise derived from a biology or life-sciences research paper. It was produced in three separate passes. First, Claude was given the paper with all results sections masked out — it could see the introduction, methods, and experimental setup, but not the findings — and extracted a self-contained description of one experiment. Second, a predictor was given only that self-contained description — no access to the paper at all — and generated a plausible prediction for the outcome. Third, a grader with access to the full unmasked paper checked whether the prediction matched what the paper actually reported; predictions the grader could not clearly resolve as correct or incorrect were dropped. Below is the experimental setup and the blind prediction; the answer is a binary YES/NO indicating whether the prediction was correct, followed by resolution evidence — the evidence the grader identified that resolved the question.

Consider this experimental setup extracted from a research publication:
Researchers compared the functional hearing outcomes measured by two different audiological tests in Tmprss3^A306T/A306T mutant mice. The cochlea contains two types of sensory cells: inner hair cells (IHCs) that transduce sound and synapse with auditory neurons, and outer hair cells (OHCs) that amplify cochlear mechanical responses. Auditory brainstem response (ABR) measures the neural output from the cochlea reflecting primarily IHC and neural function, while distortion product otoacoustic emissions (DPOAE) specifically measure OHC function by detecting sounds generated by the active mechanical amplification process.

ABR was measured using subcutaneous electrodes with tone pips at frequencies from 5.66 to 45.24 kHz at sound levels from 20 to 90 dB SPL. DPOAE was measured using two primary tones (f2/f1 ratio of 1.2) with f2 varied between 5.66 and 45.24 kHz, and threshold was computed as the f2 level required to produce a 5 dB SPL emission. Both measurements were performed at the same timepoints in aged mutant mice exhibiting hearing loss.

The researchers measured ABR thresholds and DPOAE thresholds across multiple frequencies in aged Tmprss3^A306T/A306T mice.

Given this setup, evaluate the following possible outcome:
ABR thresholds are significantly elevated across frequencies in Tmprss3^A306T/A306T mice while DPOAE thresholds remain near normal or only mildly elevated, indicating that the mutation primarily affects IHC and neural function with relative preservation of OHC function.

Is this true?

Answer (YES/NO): NO